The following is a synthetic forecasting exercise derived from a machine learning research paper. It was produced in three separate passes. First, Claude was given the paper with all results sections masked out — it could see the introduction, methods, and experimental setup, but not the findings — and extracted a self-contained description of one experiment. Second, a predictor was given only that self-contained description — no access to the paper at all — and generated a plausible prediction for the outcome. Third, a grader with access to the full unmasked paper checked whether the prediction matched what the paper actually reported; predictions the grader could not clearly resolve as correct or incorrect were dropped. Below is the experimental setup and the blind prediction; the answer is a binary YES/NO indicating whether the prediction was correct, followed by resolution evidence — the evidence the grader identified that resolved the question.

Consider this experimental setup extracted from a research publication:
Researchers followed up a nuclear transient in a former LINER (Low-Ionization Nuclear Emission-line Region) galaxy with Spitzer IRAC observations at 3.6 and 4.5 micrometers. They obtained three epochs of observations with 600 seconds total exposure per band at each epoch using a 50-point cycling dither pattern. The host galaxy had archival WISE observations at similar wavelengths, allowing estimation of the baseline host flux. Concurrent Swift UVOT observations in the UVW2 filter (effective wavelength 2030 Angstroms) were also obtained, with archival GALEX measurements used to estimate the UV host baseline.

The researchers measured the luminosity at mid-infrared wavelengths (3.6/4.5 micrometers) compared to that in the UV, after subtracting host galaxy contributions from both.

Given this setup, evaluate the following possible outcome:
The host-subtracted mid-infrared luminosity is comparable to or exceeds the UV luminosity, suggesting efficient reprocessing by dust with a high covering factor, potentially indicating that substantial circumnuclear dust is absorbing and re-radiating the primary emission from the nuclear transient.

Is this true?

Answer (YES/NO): YES